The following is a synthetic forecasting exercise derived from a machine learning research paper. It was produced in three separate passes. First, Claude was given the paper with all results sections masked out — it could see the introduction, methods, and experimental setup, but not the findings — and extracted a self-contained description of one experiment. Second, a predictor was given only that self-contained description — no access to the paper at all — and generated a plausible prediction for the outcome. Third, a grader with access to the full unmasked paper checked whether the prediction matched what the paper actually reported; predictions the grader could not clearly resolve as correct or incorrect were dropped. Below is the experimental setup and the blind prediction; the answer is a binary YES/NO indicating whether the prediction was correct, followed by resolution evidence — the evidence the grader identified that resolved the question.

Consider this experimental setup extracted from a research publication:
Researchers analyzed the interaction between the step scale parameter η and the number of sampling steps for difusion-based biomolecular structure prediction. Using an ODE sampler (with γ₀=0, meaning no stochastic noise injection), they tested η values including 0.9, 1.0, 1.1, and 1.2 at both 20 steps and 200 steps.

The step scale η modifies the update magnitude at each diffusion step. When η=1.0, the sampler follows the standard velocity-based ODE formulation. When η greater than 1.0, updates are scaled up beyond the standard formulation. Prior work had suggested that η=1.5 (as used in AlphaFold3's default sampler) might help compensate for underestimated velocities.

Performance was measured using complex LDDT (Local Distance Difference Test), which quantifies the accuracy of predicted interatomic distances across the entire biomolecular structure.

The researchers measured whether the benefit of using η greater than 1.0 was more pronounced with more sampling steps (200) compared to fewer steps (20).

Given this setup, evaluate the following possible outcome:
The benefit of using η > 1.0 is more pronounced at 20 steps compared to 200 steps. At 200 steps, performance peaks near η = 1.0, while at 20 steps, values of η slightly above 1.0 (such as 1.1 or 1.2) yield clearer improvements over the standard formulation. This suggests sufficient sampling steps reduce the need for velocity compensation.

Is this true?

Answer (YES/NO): NO